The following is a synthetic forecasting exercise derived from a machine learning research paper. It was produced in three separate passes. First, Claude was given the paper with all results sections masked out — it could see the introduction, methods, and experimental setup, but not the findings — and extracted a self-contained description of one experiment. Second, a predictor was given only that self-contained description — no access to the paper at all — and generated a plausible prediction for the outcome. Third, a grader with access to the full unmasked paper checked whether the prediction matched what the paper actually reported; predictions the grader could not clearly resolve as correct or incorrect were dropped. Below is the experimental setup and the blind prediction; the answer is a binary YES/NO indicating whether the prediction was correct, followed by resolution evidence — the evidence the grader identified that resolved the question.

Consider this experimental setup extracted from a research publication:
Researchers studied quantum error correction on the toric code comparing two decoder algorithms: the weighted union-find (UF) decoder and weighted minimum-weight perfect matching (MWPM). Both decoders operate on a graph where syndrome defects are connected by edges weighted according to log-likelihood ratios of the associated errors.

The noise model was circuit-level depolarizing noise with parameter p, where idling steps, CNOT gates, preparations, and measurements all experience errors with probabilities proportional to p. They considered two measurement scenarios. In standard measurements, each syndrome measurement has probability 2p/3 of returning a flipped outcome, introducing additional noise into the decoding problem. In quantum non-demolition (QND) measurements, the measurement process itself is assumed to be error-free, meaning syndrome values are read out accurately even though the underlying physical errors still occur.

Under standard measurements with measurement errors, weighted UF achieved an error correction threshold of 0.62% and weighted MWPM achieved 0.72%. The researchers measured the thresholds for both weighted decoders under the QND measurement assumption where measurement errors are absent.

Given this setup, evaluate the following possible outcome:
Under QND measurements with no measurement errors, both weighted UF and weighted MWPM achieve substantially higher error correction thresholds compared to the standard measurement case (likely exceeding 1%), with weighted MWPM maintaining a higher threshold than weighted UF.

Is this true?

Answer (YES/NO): NO